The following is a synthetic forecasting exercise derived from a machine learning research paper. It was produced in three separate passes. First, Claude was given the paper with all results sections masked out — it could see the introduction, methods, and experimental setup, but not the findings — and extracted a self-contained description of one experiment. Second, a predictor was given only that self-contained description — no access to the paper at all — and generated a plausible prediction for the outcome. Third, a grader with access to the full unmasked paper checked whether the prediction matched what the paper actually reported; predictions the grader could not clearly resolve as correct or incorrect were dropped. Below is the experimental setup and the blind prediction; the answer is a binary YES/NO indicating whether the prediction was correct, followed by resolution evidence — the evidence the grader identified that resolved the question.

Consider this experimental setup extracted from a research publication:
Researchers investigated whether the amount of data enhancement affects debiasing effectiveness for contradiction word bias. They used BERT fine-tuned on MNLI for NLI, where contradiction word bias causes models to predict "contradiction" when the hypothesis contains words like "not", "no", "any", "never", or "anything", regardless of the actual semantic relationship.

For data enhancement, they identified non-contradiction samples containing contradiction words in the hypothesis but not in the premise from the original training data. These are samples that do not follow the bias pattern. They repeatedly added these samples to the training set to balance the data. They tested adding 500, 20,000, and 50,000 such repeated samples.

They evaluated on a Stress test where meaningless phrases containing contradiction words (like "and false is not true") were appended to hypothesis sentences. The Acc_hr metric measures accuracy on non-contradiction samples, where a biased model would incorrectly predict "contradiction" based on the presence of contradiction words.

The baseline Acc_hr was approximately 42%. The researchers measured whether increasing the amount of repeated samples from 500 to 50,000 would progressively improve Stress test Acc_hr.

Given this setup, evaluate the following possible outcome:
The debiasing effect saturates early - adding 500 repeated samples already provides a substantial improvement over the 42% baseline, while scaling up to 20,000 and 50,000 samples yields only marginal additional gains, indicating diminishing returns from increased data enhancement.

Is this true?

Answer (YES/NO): NO